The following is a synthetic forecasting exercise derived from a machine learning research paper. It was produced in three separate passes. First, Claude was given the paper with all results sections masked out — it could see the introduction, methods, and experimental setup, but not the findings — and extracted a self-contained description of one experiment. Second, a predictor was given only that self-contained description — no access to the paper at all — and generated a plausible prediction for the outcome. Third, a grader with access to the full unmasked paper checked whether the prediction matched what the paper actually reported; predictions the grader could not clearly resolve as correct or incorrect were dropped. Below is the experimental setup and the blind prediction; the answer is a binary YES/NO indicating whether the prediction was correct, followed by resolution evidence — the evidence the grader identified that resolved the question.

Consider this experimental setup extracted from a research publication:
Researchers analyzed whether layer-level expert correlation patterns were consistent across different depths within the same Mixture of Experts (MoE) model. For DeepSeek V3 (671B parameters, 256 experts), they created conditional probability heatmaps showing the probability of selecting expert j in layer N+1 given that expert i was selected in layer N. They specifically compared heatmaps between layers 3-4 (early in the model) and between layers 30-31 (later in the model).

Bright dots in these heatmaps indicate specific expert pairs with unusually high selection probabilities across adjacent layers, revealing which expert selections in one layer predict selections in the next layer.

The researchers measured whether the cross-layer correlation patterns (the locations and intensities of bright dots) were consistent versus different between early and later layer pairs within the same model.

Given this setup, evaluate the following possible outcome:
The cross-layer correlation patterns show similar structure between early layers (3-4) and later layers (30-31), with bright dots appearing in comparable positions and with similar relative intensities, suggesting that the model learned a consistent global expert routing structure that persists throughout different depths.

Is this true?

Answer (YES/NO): NO